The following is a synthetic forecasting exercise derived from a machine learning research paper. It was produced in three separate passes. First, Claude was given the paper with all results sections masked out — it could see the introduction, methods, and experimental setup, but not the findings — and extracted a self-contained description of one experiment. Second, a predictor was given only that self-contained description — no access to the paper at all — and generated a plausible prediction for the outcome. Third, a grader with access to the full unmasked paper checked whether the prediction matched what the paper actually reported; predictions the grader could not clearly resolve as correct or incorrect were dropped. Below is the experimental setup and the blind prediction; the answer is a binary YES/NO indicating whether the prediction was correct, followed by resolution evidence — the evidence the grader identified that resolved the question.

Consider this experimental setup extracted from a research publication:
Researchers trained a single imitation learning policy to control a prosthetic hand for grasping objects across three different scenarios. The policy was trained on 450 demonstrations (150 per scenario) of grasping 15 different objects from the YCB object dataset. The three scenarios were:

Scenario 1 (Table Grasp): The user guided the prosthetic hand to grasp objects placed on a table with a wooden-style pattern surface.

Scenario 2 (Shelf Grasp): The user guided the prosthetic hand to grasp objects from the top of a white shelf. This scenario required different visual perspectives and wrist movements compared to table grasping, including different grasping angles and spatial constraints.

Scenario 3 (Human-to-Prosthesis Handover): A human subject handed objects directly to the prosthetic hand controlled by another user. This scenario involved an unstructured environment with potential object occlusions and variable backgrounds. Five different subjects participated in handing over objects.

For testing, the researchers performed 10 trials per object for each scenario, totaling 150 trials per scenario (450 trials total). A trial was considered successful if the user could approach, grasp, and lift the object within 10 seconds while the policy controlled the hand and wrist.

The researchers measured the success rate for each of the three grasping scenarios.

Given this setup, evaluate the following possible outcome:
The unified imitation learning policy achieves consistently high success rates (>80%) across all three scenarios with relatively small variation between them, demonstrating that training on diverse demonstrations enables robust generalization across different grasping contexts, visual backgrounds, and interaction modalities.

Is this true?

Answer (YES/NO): NO